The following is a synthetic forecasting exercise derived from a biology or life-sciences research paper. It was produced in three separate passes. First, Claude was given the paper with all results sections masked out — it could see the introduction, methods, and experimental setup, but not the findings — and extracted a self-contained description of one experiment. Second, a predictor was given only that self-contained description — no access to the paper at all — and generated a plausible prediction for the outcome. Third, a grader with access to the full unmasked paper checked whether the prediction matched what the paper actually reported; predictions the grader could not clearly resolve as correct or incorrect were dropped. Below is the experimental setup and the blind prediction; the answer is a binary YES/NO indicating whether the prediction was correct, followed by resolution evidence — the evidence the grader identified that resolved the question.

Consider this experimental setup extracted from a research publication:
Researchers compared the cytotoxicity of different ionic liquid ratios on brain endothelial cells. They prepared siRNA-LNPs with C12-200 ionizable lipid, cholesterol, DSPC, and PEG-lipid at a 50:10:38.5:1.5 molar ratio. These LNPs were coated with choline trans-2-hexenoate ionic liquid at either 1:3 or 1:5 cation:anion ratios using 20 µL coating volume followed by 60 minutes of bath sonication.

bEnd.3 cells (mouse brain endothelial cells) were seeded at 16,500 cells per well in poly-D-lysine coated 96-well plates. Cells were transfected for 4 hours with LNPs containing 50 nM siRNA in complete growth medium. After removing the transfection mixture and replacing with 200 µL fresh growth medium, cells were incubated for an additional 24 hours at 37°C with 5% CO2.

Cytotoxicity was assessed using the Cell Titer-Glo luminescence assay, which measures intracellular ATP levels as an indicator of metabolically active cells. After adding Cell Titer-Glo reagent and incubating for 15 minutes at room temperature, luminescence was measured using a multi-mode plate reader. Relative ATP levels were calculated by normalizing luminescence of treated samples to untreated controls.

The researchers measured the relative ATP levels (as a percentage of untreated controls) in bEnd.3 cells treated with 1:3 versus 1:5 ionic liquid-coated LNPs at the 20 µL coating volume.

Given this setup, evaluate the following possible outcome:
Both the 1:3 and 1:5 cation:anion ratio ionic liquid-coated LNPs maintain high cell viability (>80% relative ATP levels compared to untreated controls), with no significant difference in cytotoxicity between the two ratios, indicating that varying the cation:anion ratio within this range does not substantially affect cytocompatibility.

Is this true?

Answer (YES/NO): NO